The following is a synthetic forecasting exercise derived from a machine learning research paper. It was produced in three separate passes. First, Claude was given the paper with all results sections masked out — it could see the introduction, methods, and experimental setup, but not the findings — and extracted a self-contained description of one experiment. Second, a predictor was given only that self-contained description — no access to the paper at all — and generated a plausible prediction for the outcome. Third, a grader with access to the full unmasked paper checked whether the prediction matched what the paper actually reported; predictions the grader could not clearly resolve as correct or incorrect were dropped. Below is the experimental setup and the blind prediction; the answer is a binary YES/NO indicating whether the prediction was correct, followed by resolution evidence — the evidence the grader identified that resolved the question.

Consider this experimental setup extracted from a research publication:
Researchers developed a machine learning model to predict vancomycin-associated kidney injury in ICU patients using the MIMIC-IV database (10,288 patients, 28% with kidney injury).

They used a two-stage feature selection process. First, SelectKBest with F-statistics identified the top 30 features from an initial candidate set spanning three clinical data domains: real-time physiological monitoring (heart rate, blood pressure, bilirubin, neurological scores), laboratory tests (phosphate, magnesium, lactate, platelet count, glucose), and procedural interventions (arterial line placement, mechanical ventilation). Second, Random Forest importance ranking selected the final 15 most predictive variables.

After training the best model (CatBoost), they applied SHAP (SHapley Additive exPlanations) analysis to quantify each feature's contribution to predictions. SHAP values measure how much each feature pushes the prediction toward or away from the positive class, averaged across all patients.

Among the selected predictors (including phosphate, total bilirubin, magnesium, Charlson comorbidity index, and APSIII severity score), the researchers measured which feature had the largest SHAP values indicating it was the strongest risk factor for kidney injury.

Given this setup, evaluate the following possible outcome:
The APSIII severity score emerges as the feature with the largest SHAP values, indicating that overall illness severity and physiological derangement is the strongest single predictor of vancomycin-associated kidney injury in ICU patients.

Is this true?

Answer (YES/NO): NO